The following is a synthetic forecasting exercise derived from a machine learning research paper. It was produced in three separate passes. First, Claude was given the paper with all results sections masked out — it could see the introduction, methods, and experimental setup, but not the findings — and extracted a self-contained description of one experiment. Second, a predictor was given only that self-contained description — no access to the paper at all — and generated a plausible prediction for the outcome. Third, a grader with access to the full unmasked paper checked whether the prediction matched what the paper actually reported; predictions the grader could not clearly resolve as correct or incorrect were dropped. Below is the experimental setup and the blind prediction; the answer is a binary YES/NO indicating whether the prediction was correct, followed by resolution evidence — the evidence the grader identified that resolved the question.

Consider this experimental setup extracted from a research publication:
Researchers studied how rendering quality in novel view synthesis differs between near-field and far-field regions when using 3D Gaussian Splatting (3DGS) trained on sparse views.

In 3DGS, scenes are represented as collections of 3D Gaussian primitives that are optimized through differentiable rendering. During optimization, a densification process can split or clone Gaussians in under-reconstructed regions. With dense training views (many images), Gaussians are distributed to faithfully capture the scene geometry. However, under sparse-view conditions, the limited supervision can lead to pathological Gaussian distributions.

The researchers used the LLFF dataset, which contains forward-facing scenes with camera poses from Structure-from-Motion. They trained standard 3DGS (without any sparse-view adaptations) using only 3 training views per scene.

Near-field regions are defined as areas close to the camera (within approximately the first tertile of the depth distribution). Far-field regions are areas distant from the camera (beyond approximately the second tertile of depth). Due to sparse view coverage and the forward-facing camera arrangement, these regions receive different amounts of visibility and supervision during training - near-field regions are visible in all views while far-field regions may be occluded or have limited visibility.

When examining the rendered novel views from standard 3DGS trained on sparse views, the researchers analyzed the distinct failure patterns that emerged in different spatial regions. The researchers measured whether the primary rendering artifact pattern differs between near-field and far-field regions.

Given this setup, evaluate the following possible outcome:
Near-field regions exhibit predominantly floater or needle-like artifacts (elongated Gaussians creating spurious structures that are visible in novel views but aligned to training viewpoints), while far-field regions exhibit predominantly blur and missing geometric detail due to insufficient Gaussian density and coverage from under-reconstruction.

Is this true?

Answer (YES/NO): NO